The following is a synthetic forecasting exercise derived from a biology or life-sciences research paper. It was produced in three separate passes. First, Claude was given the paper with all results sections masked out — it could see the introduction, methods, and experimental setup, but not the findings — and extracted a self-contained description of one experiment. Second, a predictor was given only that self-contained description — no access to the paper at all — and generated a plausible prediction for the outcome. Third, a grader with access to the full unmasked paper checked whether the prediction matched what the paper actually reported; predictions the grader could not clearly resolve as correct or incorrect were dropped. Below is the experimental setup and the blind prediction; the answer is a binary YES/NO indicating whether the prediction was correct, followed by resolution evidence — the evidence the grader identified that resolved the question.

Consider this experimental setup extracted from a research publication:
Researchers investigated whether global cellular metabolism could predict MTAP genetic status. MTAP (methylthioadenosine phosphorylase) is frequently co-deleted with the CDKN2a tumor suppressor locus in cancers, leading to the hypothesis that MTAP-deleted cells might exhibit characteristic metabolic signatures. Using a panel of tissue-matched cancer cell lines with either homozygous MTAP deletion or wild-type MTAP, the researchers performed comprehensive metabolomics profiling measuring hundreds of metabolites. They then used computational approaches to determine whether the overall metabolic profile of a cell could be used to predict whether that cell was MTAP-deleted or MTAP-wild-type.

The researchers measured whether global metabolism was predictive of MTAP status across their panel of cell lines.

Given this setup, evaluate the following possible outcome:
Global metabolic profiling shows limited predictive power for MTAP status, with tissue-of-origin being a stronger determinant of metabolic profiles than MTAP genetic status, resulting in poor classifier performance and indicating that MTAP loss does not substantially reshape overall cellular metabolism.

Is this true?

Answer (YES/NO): YES